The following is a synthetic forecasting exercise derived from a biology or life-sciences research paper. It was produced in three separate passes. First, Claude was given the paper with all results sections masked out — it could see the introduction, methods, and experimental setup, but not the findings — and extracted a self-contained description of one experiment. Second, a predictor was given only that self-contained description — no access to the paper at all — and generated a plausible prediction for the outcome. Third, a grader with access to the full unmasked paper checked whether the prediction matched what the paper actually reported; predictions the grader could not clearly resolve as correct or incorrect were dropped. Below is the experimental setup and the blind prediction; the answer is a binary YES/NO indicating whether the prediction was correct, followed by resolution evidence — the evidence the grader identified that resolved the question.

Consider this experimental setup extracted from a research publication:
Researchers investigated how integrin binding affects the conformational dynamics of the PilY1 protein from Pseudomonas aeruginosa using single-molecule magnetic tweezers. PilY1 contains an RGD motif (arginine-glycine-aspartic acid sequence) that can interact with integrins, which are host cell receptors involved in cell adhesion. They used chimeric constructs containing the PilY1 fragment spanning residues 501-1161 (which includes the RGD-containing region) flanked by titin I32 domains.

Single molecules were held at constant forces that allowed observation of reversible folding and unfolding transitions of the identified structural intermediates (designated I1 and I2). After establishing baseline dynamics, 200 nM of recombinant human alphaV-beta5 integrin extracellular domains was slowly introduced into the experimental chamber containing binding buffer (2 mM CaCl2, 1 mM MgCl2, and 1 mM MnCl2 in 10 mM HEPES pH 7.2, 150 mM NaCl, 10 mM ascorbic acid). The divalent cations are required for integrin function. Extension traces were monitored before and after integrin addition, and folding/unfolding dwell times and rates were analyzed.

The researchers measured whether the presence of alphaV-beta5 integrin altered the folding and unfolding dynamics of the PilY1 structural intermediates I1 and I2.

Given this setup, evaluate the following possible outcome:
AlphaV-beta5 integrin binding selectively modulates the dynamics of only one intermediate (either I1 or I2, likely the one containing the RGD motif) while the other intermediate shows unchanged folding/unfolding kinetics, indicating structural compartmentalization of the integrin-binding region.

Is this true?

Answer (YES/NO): YES